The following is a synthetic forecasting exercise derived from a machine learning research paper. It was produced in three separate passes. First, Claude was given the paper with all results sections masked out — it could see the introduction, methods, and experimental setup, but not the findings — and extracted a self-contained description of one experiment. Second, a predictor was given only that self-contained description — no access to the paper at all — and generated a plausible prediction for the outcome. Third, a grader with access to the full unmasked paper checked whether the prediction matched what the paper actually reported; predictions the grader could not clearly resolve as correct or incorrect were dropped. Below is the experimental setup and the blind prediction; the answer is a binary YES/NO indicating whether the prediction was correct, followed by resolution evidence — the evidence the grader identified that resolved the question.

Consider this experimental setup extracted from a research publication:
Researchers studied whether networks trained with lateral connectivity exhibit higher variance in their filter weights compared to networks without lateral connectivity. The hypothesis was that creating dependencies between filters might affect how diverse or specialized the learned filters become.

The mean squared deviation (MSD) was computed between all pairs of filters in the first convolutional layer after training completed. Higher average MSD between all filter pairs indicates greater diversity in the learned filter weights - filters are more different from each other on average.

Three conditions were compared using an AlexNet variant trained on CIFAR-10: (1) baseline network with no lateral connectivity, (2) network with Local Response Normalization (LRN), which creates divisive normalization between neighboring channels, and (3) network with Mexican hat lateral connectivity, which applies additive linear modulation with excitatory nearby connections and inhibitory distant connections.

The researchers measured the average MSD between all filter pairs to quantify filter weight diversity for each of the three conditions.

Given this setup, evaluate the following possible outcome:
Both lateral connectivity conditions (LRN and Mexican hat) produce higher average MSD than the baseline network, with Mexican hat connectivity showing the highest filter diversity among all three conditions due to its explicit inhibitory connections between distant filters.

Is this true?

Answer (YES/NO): YES